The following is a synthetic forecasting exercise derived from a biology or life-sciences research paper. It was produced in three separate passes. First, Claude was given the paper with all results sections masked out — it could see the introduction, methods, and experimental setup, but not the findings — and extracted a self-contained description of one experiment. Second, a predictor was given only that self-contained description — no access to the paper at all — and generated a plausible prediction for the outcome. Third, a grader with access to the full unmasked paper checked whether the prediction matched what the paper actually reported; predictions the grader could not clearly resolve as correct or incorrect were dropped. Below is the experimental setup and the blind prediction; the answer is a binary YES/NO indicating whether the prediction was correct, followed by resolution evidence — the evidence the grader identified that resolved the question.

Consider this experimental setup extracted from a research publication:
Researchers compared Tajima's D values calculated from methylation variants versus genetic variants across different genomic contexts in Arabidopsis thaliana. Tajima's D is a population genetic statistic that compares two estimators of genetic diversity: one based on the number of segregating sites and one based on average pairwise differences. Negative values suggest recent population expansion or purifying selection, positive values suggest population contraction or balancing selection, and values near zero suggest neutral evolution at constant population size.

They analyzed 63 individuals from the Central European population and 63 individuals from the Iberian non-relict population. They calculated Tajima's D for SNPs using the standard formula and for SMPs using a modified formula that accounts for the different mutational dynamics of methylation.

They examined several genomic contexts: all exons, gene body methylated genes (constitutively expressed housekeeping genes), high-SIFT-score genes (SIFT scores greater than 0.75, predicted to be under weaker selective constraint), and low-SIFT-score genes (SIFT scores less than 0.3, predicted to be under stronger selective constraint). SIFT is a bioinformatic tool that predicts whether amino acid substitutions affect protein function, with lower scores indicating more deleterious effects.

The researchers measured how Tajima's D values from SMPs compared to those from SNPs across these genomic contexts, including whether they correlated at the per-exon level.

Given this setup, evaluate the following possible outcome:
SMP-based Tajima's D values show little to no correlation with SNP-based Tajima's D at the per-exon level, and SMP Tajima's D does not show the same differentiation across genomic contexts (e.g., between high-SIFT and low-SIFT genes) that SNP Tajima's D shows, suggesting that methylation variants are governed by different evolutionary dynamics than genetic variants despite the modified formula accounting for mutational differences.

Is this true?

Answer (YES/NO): YES